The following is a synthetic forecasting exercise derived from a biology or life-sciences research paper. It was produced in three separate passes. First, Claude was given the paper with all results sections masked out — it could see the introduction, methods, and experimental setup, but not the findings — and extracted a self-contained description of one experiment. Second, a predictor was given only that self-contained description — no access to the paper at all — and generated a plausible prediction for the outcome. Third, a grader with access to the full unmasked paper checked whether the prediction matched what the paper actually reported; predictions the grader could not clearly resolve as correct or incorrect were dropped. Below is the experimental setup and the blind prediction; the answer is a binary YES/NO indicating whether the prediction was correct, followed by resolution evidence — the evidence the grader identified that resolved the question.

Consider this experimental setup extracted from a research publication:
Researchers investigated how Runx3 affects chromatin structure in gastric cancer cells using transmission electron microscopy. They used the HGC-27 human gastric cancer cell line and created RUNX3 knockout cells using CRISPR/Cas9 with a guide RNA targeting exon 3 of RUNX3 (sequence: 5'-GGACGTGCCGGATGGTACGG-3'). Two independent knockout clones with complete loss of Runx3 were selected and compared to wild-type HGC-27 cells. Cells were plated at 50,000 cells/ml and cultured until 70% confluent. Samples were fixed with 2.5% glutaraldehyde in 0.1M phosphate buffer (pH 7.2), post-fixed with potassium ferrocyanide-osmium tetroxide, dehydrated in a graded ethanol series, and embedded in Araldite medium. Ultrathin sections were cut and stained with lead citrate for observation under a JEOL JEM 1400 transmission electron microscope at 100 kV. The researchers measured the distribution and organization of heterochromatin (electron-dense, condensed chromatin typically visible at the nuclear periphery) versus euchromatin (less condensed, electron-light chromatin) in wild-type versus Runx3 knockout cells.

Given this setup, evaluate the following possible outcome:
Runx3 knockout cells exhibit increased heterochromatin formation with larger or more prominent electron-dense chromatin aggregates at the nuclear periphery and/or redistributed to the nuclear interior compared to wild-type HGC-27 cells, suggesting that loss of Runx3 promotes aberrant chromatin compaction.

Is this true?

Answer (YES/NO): YES